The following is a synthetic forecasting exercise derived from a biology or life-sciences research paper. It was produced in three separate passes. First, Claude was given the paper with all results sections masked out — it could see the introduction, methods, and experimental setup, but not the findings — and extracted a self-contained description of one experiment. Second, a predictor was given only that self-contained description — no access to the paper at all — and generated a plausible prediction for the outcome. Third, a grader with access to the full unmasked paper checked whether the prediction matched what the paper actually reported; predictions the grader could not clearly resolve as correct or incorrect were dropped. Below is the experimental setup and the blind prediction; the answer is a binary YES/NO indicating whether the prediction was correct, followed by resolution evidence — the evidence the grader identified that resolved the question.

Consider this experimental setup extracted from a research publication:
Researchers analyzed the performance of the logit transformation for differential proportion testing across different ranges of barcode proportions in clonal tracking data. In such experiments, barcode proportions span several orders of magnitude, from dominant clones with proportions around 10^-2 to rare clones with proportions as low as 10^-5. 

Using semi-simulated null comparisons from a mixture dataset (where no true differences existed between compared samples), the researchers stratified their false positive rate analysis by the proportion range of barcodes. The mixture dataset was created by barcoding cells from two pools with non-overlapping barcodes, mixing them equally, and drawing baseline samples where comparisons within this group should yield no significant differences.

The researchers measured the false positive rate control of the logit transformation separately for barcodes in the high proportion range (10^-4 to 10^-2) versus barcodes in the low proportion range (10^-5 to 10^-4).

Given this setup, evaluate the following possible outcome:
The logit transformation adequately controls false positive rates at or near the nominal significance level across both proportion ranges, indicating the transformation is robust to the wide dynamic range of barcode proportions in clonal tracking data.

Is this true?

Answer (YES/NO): NO